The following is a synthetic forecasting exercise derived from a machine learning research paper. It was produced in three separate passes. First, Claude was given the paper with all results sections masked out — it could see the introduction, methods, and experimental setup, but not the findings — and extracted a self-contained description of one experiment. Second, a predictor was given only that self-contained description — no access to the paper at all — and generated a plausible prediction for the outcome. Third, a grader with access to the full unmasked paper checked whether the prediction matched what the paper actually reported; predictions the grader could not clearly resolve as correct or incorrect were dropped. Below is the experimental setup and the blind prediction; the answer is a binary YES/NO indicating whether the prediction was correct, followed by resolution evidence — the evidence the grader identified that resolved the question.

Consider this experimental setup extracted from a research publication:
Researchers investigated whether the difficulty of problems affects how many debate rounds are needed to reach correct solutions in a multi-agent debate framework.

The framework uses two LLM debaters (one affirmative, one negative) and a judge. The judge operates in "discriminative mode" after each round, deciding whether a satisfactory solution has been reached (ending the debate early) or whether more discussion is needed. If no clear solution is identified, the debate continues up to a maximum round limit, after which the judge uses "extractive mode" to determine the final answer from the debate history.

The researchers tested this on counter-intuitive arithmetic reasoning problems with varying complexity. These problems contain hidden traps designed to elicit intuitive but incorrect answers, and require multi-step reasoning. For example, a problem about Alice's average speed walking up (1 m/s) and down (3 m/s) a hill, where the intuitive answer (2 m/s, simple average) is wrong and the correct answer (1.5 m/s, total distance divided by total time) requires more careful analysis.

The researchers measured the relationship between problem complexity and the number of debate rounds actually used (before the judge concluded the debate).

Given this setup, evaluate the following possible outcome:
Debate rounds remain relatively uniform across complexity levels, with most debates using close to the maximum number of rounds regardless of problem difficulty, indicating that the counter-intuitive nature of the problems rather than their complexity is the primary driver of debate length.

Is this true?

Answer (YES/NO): NO